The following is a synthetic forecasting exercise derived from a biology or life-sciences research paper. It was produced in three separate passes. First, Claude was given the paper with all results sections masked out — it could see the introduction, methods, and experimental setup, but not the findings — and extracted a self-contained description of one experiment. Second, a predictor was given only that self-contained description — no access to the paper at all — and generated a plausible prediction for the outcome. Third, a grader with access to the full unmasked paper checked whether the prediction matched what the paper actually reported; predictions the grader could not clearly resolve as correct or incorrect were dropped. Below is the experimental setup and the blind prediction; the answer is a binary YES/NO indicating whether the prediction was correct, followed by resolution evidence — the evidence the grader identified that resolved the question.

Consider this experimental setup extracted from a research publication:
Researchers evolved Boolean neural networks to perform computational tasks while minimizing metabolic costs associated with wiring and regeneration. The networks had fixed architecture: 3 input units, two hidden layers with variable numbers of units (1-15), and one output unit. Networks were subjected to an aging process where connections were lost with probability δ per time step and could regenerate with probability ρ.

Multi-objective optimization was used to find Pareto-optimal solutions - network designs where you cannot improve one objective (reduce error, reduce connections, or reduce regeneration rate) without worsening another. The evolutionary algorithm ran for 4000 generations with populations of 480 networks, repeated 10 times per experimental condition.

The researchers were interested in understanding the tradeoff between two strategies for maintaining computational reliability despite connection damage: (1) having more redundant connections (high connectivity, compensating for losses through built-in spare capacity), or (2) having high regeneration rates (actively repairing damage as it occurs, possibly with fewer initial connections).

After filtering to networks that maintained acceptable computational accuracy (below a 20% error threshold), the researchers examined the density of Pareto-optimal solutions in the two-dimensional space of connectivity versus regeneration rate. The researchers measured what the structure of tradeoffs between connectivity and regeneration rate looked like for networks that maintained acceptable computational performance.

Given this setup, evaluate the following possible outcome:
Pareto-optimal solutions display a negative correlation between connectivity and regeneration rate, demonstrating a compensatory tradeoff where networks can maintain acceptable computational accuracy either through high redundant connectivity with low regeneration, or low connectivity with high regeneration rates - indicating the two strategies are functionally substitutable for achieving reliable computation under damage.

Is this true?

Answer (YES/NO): YES